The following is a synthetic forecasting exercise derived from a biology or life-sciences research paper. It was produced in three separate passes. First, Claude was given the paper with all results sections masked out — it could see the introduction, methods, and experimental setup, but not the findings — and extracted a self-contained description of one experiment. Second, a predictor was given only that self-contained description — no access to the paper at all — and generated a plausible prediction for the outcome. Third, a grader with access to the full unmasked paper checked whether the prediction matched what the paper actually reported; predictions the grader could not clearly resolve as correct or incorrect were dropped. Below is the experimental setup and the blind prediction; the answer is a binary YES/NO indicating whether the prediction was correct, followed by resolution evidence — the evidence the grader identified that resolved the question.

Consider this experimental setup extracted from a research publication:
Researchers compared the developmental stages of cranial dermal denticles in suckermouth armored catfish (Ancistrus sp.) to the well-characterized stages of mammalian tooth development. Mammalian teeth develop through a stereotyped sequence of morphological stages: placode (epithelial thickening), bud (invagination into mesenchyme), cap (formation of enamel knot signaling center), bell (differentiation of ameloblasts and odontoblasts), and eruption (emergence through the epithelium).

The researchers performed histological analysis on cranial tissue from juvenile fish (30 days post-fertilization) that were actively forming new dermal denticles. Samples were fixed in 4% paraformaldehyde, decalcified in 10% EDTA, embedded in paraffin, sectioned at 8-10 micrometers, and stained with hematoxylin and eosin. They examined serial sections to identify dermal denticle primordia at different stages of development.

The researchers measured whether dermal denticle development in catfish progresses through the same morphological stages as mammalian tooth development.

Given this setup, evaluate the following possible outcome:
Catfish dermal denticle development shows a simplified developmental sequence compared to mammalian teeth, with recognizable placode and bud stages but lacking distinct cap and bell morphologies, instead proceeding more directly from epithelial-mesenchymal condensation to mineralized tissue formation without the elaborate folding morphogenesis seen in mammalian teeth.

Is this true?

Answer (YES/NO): NO